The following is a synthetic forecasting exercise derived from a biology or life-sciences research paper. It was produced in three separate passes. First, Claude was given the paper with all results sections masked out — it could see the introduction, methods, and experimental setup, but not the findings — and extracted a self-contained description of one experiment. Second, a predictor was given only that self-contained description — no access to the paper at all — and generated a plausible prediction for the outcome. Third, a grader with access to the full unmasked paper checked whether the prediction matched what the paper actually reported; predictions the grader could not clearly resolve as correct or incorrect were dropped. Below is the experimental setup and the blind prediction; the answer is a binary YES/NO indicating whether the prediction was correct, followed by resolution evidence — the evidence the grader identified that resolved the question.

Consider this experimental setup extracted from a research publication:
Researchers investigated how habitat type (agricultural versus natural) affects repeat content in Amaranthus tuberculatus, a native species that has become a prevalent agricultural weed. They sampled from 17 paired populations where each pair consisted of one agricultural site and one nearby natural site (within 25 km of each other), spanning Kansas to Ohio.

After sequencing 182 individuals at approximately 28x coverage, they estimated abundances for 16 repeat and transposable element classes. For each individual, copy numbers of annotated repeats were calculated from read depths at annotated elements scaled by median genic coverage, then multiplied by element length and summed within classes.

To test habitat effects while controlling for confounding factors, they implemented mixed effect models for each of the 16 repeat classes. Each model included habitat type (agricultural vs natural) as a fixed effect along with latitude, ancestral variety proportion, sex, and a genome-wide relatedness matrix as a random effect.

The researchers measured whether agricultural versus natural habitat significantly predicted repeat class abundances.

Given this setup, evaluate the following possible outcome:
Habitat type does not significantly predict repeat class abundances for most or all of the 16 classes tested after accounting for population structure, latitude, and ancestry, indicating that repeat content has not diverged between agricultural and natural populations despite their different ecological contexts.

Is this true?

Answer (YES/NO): YES